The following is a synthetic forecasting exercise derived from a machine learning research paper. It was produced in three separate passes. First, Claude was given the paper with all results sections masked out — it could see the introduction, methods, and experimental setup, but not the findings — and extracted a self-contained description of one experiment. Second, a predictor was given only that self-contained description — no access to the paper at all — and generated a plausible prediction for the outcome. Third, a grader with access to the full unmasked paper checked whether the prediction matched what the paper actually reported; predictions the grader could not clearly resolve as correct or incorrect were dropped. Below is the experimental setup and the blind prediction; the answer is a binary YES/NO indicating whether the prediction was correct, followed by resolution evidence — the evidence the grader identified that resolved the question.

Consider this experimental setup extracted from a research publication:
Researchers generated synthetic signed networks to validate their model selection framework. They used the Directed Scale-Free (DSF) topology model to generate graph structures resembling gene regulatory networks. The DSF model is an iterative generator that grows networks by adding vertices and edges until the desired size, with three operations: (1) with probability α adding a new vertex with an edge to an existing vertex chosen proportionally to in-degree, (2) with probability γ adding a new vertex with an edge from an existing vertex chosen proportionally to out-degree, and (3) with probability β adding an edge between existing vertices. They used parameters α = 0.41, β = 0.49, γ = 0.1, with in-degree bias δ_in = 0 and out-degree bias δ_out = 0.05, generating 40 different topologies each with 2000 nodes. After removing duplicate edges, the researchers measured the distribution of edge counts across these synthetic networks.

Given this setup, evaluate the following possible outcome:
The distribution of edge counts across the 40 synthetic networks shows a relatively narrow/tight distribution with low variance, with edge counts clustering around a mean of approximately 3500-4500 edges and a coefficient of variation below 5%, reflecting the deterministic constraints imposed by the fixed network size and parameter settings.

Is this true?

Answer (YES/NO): NO